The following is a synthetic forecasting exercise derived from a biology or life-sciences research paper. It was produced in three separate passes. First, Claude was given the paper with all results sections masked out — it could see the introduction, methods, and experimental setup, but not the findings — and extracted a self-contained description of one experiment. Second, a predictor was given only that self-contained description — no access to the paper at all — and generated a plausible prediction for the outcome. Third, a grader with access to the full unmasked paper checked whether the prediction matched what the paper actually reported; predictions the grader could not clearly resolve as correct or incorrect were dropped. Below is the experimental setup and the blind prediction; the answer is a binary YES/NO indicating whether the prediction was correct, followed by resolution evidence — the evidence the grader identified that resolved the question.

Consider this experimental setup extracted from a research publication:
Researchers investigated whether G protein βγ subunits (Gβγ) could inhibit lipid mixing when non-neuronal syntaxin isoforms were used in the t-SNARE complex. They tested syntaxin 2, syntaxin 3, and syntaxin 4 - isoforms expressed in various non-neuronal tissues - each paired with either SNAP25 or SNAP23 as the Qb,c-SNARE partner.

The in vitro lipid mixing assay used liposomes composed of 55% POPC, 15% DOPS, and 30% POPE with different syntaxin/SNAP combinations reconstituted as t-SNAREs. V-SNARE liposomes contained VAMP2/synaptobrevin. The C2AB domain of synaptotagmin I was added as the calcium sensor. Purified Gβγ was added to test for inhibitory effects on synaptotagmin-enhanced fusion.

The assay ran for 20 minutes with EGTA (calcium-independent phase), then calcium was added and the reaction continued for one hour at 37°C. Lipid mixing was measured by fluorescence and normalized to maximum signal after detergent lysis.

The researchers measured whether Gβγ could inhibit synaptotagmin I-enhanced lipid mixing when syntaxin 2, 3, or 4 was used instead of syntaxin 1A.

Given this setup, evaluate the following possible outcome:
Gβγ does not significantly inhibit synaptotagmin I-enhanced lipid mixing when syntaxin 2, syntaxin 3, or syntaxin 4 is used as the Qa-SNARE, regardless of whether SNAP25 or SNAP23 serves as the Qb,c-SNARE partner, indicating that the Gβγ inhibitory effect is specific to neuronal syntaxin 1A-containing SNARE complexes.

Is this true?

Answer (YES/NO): NO